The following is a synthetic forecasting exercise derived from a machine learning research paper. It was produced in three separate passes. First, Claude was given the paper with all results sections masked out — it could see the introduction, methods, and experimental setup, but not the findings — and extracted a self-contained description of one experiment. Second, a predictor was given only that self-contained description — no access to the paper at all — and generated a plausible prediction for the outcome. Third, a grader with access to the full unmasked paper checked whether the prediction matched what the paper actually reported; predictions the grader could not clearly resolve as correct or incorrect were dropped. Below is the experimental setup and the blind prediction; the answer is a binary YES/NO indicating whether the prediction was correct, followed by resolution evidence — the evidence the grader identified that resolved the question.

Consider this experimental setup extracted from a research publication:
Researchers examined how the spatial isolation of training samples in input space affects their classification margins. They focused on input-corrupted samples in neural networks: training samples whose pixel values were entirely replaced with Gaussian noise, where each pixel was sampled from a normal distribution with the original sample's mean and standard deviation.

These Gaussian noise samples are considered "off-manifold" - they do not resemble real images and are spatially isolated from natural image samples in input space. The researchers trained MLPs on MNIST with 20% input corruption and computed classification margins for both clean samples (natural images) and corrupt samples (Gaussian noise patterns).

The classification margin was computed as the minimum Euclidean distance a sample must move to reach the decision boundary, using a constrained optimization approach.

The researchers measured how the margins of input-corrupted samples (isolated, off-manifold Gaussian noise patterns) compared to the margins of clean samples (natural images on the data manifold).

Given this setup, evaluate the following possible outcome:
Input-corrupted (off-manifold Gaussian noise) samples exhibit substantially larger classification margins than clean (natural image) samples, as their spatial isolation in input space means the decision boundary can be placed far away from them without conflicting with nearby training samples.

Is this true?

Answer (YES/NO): NO